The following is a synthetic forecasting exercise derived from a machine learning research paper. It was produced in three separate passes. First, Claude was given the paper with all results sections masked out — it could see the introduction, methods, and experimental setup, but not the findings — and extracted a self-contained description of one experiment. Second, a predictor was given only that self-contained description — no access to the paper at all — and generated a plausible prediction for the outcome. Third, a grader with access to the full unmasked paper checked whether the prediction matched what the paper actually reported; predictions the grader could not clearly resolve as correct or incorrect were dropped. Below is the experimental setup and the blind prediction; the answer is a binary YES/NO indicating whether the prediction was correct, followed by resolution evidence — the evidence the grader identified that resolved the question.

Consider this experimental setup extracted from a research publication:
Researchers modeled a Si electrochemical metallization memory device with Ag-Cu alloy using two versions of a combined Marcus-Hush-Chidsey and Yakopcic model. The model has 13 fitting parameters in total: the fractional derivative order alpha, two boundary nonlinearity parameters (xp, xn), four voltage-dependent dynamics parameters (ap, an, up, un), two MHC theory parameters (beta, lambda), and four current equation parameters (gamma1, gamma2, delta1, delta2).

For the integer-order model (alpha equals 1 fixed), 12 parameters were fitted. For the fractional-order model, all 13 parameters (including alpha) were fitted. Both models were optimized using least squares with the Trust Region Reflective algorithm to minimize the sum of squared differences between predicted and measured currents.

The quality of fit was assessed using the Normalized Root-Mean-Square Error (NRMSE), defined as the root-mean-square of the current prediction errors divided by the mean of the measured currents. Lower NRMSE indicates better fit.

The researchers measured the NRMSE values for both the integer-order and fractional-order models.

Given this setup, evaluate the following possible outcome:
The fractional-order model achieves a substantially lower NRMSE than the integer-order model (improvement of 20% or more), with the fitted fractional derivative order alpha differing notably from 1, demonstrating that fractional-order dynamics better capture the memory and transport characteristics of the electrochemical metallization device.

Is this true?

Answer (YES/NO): NO